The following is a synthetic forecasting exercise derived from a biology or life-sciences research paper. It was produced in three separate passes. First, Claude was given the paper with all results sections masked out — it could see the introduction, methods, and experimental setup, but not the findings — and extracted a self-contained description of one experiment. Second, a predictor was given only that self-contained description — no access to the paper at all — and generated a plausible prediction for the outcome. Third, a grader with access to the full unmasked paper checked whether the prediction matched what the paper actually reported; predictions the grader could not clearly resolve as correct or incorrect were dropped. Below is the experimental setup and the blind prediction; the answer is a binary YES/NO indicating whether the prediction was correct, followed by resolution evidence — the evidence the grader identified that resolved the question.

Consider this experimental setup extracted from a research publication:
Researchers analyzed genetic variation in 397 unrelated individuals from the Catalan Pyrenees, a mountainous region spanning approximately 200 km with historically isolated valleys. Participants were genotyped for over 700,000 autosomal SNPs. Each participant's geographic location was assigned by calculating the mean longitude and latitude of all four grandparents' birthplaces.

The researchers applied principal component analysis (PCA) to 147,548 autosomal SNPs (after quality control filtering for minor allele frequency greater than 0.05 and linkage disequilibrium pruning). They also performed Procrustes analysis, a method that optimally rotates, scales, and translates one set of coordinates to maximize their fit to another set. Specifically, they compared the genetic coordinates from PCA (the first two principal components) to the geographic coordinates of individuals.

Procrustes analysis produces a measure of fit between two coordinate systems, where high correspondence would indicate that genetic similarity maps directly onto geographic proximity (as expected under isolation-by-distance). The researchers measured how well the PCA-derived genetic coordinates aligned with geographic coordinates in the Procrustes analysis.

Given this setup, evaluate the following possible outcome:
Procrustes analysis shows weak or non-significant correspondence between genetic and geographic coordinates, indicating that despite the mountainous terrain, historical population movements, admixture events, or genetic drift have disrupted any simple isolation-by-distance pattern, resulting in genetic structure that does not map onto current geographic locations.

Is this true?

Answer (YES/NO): NO